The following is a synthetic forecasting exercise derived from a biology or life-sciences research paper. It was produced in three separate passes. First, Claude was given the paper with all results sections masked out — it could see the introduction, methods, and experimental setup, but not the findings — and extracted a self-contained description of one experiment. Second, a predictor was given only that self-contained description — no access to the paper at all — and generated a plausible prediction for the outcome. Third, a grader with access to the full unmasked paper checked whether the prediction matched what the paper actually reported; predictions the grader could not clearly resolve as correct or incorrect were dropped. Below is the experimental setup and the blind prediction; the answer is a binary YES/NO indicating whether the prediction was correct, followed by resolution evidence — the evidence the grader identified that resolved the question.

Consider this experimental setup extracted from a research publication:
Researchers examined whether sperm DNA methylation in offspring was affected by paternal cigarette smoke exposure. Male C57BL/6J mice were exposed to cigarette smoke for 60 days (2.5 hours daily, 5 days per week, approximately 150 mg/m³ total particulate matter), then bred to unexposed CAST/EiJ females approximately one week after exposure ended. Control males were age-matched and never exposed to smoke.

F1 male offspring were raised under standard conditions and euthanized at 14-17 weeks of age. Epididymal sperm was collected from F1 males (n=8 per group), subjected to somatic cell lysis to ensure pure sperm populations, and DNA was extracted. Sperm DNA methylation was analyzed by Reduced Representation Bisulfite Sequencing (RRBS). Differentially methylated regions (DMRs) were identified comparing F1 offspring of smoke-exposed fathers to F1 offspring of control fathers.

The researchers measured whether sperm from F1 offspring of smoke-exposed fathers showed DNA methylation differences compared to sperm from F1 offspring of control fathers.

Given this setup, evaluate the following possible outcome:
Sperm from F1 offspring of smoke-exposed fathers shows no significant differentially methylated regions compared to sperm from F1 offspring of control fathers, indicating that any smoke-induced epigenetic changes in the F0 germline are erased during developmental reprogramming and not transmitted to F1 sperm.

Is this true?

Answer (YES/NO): YES